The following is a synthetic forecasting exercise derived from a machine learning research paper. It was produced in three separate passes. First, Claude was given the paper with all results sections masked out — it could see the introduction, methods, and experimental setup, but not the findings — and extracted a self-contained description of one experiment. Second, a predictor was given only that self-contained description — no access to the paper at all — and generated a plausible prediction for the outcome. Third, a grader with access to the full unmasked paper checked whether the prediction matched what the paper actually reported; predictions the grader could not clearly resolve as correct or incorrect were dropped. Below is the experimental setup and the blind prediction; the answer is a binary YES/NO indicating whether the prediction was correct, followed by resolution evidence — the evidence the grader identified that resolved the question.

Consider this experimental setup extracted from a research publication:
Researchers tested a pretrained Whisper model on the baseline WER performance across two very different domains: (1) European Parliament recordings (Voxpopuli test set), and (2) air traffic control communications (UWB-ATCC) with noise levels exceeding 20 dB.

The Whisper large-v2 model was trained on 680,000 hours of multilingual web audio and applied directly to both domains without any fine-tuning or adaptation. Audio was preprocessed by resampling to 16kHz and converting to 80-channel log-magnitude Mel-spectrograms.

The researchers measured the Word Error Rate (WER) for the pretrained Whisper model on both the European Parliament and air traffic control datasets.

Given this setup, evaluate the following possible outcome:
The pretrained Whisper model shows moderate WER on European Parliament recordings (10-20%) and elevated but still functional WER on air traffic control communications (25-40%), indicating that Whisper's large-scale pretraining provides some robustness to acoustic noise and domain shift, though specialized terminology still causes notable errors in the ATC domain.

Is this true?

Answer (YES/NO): NO